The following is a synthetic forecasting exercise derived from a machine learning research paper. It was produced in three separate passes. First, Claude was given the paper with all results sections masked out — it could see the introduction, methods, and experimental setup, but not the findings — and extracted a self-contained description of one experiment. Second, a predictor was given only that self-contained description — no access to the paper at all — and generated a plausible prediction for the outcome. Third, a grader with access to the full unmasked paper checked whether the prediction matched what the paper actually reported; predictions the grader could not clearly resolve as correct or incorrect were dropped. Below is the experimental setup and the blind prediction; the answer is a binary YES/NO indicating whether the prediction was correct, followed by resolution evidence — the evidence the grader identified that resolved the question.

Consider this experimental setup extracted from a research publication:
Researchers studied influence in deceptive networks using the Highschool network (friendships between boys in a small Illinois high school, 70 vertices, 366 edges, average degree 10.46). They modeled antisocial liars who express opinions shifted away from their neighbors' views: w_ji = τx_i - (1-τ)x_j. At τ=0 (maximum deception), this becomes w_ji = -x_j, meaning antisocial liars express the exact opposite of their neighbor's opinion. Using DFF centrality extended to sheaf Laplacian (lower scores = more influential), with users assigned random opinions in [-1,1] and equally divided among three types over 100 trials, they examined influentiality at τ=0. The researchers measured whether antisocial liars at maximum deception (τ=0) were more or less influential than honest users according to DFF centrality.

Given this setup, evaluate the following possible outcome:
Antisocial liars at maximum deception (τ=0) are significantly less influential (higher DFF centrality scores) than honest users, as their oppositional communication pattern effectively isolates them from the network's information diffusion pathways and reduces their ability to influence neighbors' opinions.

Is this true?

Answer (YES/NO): NO